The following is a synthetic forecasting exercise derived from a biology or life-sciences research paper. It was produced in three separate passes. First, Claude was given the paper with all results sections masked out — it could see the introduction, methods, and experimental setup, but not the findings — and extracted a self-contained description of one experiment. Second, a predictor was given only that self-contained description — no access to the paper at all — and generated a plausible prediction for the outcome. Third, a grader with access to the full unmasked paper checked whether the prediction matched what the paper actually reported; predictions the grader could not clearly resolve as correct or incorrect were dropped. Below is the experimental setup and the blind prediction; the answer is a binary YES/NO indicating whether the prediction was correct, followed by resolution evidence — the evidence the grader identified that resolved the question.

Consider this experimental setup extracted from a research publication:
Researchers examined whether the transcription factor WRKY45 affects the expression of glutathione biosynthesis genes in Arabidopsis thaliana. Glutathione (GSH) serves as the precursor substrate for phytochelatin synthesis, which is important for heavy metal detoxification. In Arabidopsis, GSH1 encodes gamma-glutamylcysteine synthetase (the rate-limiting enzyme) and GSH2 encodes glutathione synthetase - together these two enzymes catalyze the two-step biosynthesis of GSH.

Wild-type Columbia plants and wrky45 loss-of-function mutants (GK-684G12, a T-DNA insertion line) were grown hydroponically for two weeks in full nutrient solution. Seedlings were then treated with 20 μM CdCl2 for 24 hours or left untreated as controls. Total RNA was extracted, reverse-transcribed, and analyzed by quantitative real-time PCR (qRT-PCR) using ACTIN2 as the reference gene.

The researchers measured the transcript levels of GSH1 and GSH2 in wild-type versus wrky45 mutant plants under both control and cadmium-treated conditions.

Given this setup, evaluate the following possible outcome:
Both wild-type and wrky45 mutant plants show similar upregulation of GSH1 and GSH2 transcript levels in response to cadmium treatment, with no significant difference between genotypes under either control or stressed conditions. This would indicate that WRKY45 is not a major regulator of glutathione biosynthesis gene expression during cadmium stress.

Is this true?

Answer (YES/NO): YES